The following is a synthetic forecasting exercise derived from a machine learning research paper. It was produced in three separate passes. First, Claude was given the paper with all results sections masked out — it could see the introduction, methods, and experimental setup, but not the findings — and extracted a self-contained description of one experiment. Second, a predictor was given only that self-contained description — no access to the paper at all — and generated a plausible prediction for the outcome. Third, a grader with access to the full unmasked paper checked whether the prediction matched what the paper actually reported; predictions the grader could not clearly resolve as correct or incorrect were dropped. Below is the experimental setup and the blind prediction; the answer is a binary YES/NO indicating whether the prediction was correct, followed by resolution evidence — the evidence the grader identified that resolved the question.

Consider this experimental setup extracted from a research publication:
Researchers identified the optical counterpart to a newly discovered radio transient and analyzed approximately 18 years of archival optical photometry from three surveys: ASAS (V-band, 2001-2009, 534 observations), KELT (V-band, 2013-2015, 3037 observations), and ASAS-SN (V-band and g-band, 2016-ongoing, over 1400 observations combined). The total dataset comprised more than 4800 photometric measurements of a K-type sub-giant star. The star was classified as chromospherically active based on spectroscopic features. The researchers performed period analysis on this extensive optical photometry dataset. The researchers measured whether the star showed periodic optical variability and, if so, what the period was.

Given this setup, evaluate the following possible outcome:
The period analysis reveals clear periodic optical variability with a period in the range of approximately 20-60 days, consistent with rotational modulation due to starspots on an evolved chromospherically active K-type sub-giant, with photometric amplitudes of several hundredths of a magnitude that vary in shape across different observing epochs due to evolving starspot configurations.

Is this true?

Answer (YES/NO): YES